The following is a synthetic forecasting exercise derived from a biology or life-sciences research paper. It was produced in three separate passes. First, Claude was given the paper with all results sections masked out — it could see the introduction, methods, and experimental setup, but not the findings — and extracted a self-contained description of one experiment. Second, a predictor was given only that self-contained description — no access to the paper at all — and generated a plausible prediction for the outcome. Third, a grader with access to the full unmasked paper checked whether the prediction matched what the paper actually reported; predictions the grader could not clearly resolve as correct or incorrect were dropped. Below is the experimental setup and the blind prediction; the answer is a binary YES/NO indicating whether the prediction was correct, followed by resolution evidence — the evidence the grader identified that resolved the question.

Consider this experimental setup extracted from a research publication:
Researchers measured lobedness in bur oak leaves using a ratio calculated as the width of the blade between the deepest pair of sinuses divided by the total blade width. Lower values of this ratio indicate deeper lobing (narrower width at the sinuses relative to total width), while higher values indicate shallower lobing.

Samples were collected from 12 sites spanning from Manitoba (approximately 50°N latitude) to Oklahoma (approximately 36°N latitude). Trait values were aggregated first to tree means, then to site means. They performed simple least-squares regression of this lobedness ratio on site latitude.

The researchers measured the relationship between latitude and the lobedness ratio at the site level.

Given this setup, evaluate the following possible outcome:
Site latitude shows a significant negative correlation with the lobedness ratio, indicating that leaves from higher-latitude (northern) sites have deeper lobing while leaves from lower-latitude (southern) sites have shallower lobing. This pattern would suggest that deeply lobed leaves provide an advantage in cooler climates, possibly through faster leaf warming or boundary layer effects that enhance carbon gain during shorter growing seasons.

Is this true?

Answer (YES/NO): NO